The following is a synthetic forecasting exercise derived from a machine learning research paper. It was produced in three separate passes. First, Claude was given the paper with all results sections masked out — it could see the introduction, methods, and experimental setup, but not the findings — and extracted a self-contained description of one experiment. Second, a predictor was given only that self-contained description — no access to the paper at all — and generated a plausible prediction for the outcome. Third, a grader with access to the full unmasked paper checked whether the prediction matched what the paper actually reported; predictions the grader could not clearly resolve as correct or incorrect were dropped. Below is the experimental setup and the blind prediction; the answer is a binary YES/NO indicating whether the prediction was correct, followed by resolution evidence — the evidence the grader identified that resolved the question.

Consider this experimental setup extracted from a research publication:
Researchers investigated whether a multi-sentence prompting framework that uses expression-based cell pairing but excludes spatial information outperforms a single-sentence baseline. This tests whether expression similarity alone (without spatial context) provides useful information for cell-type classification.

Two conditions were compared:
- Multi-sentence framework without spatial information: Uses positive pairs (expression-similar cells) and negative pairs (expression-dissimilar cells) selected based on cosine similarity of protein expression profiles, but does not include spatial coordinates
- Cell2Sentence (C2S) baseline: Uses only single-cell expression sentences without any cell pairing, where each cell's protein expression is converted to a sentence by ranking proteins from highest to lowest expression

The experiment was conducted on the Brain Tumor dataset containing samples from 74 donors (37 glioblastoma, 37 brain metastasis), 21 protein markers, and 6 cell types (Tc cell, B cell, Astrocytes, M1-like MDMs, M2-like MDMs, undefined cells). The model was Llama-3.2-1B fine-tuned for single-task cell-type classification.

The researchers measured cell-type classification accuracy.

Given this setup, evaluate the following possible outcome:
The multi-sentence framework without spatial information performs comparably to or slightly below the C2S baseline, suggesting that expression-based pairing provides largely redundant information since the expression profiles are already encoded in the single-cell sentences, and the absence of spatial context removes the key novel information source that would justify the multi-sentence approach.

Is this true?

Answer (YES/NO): NO